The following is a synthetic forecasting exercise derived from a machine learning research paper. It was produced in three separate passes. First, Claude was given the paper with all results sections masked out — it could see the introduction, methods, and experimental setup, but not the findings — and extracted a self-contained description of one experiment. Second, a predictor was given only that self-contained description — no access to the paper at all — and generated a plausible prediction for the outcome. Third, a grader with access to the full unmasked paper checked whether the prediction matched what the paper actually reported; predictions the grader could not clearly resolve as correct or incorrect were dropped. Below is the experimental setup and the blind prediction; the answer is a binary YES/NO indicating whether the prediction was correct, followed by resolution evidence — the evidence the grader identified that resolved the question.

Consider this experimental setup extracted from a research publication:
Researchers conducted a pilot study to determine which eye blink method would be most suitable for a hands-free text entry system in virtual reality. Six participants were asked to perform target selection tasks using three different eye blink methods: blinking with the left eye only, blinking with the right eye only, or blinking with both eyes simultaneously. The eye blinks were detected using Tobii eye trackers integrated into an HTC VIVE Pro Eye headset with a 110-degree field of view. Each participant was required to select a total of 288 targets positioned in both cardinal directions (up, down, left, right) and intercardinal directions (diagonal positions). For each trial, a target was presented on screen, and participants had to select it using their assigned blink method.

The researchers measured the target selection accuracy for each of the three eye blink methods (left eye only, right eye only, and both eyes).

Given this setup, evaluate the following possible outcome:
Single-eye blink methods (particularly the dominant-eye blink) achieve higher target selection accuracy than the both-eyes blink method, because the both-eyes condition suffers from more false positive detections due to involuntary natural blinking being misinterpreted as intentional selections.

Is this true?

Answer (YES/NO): NO